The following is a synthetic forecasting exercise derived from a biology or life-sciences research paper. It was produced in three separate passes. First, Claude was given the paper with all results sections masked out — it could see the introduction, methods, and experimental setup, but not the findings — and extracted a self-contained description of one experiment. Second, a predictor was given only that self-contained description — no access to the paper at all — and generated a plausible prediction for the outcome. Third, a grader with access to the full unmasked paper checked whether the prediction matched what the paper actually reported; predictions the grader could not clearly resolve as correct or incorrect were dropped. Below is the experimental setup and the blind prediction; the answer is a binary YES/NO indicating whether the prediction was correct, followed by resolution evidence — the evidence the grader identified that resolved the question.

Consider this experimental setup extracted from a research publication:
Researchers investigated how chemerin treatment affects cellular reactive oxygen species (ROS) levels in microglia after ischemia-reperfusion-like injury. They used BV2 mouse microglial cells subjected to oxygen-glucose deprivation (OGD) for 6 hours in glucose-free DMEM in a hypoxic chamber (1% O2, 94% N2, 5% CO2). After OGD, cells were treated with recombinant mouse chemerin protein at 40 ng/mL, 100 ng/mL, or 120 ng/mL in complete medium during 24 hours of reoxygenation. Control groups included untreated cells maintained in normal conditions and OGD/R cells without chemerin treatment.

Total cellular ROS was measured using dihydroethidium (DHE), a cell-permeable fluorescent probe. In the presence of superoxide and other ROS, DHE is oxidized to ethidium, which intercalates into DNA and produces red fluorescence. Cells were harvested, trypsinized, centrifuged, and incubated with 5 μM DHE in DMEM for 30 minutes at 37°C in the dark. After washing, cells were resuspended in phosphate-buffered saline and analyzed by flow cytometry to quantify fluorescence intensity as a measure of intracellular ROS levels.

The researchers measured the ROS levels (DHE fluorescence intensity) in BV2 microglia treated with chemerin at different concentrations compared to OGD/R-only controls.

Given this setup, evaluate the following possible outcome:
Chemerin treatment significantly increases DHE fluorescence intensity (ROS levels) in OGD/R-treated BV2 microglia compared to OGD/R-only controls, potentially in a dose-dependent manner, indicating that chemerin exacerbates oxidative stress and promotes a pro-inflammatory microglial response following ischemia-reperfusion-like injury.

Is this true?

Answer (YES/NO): NO